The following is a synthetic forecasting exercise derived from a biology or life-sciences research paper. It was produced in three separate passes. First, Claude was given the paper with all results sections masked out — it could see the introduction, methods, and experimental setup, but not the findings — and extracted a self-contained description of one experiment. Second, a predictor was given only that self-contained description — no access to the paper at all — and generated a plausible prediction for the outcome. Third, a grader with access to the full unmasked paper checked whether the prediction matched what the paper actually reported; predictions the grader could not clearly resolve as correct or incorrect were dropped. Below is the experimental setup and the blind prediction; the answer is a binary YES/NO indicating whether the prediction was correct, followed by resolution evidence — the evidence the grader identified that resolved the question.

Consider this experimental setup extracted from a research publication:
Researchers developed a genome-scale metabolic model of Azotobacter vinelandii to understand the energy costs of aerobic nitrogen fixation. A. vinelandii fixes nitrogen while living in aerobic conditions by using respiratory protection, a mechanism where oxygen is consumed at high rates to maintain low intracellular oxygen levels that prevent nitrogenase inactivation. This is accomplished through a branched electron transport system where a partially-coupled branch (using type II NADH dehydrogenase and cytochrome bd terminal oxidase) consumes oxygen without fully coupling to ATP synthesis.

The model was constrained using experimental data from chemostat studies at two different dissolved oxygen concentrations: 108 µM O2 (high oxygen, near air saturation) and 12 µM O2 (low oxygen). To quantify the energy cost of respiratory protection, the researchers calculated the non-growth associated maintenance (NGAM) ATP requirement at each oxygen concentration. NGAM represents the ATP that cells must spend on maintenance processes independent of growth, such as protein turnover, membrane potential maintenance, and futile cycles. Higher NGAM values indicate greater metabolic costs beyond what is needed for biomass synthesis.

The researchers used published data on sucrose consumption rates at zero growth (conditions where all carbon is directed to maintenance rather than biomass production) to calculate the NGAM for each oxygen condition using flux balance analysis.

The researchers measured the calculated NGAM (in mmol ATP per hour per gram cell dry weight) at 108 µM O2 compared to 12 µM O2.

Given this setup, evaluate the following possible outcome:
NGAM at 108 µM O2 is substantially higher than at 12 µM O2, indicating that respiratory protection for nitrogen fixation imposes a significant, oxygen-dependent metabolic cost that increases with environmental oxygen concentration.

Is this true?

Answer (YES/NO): YES